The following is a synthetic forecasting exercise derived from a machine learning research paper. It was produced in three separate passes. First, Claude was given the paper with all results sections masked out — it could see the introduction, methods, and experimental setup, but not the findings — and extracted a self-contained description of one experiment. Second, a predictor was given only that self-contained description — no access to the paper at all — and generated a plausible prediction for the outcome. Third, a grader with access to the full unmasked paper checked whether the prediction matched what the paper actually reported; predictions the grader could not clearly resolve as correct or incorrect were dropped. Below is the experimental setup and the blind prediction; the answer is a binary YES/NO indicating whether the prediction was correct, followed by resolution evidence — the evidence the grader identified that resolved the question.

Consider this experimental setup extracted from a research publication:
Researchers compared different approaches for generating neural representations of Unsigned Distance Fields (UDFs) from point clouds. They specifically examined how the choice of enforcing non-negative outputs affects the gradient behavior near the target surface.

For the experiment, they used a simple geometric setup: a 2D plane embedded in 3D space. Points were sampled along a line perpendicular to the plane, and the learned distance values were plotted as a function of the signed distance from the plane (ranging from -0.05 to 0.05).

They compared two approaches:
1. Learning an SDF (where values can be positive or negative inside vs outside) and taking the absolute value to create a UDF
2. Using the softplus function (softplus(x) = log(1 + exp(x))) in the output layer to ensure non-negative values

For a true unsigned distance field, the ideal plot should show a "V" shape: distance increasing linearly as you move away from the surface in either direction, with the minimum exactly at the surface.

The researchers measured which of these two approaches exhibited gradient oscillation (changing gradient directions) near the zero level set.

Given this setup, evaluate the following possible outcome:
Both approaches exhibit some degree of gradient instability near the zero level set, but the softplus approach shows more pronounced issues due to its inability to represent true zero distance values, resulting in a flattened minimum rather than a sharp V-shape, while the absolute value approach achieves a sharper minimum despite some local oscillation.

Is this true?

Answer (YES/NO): NO